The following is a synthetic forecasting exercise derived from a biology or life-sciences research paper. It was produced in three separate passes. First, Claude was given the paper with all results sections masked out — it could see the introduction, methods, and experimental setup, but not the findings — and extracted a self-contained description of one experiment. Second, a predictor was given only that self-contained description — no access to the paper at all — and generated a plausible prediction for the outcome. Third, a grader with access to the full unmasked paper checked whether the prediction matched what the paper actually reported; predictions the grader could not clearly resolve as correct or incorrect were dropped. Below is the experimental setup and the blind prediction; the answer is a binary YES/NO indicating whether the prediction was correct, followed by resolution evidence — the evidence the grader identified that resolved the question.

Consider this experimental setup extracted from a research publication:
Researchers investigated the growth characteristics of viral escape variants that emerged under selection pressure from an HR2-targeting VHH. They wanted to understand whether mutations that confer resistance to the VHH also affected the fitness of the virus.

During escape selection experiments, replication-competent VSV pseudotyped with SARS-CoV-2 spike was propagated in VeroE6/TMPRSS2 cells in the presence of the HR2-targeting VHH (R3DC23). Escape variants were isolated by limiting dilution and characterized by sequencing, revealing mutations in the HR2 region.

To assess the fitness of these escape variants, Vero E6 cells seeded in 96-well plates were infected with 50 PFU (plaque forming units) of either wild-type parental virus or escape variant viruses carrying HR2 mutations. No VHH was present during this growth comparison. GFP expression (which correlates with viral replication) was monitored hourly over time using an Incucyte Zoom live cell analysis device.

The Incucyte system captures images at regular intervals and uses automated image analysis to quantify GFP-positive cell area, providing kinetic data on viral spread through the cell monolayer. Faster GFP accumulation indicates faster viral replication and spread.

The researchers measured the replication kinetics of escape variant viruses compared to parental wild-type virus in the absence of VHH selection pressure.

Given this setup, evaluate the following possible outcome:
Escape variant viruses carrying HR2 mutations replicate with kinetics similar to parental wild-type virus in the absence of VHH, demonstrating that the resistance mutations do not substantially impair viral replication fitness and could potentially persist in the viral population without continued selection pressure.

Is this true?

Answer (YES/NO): NO